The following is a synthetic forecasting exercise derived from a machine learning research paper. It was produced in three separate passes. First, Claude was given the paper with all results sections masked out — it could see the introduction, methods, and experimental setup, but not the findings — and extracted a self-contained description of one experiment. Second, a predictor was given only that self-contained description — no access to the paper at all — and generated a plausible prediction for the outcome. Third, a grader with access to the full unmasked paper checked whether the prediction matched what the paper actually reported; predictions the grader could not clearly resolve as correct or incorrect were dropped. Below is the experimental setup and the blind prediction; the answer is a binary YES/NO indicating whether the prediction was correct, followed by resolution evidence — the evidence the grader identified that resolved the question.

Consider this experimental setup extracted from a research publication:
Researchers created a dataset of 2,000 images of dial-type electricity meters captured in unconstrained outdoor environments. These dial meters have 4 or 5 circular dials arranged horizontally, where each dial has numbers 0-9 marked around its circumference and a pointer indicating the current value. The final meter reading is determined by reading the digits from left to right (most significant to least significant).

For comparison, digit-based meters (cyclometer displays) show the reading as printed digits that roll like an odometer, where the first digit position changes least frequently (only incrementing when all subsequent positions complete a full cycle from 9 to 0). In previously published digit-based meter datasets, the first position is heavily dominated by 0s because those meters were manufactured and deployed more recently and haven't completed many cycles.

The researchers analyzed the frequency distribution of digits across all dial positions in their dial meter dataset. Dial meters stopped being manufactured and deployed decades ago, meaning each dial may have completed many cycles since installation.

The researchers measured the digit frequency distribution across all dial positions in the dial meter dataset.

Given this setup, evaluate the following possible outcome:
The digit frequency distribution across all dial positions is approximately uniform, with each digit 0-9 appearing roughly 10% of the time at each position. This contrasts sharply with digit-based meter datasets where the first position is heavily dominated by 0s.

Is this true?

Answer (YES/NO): NO